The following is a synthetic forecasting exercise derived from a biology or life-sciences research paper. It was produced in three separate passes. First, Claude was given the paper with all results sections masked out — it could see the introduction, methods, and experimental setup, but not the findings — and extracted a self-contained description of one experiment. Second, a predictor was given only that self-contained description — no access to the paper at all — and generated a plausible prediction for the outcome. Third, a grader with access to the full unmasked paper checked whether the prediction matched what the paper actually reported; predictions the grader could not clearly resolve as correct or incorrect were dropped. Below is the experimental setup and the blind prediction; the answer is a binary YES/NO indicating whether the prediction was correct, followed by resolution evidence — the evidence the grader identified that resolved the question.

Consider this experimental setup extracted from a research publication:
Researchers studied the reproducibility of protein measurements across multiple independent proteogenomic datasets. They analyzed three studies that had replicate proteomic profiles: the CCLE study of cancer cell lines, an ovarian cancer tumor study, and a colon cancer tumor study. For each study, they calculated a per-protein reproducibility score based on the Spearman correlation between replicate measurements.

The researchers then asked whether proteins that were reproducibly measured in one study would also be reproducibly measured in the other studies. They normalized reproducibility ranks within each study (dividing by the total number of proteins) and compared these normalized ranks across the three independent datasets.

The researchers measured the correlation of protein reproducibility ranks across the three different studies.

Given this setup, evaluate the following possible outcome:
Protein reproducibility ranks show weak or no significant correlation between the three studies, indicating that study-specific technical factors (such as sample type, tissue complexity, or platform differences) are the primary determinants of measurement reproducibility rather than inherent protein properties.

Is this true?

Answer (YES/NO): NO